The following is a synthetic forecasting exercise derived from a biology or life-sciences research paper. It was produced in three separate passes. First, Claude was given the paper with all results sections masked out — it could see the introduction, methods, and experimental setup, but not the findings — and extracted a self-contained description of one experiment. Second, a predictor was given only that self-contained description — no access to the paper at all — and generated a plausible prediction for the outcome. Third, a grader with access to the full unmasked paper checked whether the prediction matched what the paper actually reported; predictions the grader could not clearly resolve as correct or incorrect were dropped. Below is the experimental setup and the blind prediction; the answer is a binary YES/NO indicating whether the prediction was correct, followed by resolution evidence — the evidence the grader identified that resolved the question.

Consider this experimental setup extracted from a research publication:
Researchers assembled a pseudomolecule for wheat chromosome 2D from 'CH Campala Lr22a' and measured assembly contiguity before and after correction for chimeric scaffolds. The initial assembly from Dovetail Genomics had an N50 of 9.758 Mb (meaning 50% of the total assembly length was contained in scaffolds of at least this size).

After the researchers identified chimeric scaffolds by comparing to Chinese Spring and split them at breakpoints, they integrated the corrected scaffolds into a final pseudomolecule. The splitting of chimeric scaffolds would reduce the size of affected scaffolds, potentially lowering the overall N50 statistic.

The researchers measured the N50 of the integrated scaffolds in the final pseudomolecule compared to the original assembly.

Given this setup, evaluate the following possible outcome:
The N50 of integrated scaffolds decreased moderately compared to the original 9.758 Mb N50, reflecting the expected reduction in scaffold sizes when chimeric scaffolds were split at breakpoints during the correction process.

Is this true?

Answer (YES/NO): NO